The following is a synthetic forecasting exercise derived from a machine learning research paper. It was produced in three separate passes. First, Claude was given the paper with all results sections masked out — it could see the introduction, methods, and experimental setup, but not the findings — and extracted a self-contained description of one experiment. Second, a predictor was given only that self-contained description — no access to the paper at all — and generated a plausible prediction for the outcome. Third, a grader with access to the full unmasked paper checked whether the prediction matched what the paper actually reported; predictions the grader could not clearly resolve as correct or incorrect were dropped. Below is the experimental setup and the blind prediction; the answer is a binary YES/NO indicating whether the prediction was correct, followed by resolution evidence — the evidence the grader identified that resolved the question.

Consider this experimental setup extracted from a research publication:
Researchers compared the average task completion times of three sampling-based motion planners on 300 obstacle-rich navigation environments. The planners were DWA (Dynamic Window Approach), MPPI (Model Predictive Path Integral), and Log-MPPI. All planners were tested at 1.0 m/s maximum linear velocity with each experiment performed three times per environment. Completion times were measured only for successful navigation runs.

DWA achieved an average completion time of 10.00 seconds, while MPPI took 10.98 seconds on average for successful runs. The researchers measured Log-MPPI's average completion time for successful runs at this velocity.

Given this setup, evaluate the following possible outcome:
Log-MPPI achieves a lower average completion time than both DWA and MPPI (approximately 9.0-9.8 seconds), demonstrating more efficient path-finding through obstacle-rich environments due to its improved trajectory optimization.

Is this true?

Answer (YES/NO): NO